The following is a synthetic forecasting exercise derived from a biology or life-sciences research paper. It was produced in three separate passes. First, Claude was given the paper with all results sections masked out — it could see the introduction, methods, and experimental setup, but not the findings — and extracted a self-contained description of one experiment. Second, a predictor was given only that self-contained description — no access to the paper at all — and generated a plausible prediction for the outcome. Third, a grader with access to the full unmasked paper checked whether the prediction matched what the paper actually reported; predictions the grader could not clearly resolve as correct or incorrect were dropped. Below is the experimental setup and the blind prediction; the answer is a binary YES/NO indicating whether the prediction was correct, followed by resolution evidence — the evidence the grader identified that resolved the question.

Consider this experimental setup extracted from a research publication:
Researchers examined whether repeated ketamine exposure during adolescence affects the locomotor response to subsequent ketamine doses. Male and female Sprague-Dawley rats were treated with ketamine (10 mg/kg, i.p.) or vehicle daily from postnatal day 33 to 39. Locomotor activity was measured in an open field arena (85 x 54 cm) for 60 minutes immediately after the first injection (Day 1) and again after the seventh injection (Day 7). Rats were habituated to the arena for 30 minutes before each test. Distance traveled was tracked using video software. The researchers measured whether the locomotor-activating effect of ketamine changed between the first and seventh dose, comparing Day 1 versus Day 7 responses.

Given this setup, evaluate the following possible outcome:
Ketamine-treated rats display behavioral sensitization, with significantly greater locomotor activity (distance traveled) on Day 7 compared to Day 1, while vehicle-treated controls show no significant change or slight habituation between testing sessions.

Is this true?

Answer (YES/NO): NO